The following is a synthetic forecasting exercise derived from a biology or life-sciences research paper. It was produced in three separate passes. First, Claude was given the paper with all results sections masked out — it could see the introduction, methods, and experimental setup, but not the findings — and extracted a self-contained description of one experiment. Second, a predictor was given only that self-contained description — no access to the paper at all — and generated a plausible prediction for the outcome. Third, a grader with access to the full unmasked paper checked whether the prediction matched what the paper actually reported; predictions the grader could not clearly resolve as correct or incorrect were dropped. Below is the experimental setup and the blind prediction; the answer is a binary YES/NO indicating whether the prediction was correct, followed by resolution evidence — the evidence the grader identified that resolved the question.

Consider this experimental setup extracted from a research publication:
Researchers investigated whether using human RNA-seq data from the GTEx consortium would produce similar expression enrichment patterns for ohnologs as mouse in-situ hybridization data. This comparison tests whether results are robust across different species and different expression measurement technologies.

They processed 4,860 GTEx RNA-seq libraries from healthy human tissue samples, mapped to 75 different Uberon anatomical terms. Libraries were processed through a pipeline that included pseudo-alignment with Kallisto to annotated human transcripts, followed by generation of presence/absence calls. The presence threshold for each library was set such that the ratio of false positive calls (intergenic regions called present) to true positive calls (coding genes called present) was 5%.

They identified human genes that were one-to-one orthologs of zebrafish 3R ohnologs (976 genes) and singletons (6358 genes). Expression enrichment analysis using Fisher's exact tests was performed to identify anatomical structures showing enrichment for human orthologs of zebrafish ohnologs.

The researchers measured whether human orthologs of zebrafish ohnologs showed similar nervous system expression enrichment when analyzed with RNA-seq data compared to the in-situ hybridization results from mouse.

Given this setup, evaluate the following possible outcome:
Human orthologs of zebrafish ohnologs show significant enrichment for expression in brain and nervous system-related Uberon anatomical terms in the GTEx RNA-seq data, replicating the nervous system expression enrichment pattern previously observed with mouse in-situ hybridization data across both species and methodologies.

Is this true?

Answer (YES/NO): YES